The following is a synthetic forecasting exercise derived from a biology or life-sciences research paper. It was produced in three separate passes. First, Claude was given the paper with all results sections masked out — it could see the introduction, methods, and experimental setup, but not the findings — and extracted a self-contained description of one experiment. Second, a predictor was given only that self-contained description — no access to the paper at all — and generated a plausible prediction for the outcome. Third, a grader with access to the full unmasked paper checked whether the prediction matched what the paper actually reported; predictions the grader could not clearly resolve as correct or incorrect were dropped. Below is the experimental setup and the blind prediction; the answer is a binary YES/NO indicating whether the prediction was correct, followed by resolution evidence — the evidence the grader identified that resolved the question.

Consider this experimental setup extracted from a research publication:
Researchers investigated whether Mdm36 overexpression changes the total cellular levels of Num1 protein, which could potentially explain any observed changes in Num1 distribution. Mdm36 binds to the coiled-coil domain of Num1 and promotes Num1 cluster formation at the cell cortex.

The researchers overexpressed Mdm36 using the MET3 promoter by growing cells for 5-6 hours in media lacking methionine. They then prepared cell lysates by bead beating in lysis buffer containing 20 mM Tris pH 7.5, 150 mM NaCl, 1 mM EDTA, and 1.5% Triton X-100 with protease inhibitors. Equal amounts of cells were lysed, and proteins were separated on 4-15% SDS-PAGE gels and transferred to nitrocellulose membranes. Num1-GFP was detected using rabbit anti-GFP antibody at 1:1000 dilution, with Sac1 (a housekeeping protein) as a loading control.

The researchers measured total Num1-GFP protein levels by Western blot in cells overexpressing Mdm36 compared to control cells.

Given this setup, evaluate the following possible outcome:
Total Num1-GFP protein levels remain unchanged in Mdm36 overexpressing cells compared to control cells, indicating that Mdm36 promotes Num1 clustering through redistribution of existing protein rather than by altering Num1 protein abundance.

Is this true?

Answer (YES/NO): YES